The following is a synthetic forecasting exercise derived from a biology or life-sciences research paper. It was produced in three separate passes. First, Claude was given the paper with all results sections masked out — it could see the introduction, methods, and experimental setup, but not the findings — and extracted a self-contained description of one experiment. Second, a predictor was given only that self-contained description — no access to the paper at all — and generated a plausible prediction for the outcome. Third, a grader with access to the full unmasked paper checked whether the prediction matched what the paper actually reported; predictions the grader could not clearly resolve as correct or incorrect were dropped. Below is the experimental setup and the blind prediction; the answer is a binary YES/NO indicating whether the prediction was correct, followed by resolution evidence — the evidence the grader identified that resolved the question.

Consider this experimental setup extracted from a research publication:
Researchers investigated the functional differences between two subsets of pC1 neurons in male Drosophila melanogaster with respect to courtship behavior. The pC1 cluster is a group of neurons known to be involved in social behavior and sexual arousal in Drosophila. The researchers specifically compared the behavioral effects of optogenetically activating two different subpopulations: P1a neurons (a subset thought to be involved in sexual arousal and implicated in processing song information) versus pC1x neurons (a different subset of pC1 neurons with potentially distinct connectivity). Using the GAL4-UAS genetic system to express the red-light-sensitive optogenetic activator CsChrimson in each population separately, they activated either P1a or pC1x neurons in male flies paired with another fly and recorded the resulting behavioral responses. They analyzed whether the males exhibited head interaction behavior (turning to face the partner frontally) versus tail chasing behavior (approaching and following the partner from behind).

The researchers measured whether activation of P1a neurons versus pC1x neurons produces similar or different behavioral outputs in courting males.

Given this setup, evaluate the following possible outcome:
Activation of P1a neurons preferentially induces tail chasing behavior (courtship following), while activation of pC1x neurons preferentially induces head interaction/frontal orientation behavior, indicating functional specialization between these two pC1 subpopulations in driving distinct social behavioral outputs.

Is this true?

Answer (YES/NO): NO